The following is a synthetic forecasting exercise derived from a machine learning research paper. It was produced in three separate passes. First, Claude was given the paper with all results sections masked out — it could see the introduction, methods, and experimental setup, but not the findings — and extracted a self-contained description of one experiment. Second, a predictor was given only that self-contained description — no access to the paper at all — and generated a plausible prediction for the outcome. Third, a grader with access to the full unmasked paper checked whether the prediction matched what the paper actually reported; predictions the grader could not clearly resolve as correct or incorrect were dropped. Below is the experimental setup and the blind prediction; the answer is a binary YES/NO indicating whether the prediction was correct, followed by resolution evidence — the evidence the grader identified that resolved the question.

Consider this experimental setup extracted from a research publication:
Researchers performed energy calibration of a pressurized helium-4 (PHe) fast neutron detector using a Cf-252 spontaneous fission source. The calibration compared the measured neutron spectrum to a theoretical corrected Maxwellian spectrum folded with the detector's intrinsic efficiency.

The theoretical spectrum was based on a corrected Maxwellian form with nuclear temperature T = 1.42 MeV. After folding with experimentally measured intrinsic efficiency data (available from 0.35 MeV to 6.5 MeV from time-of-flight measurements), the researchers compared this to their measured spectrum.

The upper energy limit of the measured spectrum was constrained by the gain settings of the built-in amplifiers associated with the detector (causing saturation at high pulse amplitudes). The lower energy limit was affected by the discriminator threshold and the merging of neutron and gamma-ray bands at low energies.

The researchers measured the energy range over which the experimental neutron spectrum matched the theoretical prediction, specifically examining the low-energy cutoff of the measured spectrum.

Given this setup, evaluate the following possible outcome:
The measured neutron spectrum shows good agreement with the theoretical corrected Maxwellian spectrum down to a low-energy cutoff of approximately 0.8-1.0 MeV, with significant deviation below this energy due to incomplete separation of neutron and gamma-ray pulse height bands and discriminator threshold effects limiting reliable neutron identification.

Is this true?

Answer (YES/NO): NO